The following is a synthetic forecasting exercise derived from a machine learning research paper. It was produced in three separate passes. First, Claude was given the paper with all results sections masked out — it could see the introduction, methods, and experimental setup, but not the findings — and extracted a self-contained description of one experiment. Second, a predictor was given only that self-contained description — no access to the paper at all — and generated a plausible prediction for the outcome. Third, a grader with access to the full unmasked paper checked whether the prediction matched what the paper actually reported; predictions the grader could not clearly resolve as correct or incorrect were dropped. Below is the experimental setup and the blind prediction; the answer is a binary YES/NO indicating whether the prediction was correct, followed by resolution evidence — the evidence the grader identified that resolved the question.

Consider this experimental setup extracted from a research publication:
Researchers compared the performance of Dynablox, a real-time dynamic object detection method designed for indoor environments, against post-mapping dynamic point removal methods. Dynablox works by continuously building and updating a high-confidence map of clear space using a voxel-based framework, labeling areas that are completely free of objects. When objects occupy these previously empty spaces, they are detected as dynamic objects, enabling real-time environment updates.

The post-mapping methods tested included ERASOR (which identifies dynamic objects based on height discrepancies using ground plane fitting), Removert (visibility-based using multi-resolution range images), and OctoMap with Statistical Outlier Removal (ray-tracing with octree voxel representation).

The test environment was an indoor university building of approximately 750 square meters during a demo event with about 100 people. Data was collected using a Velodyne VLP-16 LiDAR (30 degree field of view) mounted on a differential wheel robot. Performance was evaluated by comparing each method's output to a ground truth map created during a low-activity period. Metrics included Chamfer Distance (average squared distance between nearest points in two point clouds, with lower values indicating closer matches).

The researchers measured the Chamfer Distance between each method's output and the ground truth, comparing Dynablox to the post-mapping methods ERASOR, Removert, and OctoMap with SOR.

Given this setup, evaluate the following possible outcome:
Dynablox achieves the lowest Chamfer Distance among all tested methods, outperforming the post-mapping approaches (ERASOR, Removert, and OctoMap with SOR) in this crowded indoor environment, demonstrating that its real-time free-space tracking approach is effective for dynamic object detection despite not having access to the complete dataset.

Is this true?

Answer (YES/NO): YES